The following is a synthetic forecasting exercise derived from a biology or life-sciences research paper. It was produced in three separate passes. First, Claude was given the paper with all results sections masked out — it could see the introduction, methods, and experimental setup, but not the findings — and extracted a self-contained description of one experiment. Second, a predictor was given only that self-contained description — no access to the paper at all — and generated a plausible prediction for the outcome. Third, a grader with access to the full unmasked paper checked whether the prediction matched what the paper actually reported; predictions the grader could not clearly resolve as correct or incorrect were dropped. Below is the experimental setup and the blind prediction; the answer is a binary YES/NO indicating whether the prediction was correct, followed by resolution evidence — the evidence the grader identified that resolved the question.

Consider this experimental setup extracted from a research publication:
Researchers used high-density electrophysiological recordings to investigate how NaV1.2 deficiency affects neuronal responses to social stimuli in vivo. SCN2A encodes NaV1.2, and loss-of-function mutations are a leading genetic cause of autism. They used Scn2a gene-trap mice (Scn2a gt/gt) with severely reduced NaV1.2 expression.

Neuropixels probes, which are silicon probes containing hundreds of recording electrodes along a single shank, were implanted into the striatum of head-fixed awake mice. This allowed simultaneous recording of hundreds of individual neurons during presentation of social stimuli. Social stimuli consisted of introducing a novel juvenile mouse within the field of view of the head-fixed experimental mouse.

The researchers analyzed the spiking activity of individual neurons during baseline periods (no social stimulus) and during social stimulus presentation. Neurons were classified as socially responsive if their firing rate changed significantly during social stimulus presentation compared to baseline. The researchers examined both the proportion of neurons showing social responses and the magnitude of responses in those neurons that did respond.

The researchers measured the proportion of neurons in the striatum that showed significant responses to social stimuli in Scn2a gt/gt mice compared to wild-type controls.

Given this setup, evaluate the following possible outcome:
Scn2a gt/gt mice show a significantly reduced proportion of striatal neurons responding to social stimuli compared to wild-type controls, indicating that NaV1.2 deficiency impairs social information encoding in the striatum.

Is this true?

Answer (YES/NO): YES